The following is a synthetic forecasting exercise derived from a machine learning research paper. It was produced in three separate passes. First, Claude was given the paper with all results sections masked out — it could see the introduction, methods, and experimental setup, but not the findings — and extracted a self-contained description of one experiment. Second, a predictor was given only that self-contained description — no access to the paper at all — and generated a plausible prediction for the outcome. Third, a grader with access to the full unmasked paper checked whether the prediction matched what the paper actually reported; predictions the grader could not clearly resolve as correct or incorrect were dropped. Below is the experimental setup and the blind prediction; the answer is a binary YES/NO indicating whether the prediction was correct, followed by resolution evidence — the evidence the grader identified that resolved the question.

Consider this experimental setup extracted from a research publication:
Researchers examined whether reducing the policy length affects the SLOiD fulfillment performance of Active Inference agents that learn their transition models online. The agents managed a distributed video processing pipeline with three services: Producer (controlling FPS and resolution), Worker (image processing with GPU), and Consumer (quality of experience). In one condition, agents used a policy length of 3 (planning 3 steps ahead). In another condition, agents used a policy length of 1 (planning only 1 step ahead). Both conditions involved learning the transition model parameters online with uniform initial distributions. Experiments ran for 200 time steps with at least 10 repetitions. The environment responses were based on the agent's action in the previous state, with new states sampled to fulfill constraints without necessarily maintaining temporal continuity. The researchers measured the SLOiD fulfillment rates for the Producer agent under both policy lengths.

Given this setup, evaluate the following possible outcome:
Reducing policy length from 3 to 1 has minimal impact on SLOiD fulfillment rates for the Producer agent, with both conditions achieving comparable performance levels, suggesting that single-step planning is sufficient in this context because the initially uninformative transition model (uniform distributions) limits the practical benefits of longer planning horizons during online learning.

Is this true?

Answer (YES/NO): NO